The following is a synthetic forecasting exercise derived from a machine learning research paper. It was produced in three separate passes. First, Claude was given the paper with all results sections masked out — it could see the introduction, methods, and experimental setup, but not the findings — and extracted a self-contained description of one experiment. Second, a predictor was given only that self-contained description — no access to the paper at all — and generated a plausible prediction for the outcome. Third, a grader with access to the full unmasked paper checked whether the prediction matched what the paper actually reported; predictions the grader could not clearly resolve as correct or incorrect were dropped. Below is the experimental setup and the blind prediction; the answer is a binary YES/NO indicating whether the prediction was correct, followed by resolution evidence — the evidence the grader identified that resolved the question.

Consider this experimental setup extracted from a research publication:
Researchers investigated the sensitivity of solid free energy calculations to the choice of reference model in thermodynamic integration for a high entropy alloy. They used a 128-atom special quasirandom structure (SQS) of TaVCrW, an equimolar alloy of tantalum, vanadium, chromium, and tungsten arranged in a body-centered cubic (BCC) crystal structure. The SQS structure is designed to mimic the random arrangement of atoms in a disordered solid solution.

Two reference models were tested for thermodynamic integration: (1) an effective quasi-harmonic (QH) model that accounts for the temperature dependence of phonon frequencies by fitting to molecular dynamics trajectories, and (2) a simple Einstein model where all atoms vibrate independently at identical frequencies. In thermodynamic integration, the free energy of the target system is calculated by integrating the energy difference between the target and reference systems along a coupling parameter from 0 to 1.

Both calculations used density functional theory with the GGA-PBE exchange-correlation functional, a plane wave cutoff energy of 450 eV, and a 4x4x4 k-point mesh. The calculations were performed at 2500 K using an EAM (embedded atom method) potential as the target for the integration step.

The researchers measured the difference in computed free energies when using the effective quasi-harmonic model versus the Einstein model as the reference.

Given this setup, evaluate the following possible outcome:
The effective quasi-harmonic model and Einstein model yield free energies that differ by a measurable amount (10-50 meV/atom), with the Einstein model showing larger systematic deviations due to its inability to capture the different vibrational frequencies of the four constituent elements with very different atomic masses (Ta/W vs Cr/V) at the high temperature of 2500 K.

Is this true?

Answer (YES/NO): NO